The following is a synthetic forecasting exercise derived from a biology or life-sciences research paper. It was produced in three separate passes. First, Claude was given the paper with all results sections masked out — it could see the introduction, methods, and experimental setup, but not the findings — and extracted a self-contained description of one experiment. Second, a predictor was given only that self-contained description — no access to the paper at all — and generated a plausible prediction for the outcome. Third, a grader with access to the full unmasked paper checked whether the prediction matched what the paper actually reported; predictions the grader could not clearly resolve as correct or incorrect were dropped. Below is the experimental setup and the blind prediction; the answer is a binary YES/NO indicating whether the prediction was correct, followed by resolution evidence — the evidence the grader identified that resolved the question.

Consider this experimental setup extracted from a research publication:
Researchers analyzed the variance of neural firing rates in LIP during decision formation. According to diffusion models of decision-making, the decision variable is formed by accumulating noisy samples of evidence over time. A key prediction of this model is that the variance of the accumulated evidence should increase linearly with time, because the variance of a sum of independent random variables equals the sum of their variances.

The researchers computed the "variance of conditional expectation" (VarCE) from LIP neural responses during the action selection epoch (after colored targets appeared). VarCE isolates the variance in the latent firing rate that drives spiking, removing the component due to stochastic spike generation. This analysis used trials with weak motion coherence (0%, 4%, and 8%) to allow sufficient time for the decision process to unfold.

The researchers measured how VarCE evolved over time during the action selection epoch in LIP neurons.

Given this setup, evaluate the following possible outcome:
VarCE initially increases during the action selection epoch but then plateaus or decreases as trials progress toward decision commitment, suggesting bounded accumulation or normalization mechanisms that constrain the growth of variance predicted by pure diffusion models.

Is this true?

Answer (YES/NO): NO